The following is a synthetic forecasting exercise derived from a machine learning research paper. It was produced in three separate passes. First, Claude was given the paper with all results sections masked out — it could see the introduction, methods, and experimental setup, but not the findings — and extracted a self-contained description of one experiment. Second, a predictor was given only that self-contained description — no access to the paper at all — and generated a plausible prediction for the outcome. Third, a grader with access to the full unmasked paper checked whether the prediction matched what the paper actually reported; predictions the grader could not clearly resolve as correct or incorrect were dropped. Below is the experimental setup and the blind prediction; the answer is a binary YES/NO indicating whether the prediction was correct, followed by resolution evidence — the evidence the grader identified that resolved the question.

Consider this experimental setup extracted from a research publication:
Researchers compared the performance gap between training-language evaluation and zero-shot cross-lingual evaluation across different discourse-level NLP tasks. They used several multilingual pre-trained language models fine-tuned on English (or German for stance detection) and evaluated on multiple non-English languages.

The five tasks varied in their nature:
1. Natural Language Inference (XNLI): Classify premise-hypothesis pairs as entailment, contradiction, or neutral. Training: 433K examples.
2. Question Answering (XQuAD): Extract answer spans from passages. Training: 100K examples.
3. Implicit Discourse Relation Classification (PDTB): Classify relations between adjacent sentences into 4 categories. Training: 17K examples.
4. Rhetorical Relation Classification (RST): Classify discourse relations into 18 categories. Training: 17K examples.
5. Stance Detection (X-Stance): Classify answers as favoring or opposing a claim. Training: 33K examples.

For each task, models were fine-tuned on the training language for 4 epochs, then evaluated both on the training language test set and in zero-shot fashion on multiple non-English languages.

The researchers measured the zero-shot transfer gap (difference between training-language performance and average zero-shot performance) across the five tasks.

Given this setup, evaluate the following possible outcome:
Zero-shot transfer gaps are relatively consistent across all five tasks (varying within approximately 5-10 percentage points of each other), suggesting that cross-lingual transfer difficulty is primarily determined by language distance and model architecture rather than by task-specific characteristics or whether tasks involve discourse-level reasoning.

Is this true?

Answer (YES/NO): NO